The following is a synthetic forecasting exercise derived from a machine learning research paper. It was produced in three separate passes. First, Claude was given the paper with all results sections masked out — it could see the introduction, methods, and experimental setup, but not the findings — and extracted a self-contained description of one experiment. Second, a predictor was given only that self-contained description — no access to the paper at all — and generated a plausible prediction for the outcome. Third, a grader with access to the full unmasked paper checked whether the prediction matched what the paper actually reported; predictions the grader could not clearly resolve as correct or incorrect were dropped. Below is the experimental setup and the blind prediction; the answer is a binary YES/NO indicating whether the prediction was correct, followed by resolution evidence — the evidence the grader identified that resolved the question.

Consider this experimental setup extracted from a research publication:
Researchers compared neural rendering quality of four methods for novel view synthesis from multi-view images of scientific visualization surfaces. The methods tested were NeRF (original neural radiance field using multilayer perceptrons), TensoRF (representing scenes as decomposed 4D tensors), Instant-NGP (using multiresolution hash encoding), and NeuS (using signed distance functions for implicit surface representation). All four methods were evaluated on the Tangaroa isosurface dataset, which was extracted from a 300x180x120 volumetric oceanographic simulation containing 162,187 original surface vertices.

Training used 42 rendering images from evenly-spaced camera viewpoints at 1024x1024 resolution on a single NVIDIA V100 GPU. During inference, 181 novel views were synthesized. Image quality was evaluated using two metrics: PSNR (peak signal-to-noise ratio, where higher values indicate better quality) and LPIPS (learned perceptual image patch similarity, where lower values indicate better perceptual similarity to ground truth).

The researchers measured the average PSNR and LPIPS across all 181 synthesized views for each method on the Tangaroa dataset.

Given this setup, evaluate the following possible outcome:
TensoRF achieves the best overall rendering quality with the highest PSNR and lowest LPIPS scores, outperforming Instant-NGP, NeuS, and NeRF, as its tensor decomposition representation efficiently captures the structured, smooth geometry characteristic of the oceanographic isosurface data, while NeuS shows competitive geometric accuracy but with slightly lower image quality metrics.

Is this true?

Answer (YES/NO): YES